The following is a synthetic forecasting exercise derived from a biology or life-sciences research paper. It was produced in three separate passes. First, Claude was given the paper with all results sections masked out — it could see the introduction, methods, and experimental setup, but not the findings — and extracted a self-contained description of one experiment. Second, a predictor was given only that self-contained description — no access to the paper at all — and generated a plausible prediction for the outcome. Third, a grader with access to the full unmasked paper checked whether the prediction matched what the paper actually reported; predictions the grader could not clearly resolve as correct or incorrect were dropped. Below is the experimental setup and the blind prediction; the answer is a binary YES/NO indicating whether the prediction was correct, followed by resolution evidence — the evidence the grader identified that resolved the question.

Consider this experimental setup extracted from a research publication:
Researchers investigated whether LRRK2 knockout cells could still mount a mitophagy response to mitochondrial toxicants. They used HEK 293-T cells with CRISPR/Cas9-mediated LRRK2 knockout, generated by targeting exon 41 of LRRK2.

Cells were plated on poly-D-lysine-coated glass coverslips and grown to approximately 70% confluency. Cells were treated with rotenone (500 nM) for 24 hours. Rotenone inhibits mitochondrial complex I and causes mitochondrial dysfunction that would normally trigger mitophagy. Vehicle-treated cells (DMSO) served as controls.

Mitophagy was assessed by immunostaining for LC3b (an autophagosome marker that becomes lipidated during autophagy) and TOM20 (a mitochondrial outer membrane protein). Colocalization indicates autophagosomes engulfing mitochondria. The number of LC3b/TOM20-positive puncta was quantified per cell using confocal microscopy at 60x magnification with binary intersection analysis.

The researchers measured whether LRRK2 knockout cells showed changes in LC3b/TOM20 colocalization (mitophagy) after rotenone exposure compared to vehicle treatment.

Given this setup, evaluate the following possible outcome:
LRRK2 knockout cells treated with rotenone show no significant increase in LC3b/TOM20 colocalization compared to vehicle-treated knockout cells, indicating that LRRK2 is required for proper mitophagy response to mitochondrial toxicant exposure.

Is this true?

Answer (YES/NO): NO